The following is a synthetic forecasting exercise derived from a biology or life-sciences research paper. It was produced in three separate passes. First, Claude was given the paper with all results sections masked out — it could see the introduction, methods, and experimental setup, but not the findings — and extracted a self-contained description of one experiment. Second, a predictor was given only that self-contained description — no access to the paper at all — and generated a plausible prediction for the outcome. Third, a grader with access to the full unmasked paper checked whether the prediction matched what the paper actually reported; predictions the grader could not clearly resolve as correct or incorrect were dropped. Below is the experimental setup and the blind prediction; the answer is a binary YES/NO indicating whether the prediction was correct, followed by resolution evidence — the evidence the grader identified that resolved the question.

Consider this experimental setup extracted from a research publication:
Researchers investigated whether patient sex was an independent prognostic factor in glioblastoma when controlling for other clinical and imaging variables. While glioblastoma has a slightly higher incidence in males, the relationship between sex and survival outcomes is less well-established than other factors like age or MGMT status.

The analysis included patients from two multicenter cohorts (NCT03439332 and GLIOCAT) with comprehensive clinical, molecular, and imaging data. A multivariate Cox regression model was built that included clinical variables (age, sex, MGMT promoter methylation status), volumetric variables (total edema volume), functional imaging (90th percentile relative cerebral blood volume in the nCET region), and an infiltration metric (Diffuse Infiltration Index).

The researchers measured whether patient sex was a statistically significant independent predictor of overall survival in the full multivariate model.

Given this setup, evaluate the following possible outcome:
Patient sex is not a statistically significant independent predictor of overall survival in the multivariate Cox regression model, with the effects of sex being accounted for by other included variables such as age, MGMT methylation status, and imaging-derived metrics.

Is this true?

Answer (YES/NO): YES